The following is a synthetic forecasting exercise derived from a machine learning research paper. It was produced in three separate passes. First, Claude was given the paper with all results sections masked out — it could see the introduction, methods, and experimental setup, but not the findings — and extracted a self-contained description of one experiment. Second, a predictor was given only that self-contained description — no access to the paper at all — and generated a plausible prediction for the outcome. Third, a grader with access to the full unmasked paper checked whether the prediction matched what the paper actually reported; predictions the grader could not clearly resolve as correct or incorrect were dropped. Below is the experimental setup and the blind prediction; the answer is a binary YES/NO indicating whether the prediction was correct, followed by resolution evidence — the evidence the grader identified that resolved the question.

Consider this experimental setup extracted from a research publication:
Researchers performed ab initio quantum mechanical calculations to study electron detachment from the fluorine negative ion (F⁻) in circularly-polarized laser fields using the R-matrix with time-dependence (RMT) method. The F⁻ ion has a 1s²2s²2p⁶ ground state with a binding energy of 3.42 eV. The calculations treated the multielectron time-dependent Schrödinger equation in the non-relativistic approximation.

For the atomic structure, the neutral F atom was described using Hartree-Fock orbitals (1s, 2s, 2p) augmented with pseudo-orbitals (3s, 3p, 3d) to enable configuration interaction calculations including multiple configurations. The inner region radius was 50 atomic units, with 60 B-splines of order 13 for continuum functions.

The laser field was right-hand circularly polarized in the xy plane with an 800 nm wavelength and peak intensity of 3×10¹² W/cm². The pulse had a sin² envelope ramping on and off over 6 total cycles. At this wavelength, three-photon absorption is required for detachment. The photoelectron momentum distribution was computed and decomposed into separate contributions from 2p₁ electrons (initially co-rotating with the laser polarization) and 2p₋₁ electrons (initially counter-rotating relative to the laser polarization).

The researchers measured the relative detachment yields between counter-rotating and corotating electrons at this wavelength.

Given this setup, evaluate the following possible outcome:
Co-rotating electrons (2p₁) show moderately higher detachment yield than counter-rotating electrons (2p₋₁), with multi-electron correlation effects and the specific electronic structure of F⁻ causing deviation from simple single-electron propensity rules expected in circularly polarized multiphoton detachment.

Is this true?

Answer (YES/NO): NO